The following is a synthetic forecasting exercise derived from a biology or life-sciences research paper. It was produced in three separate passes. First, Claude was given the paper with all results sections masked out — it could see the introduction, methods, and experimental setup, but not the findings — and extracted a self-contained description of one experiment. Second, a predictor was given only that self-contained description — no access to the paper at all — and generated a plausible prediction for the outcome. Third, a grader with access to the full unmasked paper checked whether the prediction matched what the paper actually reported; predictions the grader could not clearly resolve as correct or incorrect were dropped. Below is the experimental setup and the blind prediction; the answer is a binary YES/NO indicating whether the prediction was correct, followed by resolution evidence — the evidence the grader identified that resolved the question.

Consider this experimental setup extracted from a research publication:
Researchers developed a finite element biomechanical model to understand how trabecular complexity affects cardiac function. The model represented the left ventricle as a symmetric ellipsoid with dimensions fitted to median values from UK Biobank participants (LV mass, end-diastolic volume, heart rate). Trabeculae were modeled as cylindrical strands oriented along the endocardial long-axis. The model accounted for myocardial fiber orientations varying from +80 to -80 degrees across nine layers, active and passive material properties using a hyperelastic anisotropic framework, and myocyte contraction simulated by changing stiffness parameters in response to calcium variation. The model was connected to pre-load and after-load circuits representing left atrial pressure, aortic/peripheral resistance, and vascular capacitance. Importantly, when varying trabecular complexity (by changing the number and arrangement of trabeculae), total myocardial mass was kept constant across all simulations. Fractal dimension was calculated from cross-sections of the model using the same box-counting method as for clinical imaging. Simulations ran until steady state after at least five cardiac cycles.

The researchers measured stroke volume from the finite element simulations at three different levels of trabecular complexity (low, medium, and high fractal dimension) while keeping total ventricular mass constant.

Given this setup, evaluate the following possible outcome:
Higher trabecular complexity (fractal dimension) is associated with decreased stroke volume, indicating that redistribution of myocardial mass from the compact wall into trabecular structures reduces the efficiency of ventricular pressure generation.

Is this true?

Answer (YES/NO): NO